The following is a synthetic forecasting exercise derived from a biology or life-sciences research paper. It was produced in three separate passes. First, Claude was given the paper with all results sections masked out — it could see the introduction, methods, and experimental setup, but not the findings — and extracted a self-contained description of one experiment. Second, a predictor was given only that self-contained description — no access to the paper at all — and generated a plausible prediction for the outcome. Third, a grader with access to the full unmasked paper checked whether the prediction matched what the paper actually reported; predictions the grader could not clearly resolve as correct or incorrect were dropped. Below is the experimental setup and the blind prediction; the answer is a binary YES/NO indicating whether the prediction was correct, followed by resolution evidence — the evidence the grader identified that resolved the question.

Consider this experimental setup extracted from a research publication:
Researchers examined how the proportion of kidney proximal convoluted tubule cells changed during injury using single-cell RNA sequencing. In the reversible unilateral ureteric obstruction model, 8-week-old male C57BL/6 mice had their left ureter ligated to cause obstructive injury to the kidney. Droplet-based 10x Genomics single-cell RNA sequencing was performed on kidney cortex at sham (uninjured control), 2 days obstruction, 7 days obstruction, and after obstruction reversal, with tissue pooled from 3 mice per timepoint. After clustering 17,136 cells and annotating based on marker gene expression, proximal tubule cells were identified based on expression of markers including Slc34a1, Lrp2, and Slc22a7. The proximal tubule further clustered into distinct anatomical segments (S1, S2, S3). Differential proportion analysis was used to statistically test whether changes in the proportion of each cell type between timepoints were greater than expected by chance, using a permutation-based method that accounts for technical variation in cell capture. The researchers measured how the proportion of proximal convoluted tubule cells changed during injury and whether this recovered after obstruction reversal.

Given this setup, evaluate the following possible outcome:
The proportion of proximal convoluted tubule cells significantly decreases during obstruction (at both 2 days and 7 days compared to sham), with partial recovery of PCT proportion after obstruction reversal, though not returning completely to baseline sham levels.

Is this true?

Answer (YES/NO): YES